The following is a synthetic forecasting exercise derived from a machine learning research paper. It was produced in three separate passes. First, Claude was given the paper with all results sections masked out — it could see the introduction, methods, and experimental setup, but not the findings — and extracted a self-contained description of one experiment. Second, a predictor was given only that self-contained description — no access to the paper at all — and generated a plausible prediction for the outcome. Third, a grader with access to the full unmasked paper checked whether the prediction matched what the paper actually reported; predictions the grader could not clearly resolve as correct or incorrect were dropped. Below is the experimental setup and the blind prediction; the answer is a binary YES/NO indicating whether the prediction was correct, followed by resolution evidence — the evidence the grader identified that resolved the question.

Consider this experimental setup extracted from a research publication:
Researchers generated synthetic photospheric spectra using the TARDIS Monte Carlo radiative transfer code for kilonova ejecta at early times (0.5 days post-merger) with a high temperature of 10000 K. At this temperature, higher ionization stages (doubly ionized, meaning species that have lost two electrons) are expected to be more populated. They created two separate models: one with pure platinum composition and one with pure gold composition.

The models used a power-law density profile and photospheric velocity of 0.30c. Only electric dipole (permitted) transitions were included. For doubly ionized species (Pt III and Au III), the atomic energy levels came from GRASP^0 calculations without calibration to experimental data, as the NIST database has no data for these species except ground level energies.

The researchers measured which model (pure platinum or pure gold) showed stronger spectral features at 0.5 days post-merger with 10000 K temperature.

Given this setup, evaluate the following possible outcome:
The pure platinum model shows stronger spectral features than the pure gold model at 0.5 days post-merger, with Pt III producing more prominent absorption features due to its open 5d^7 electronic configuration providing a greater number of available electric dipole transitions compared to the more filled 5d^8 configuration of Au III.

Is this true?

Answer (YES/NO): NO